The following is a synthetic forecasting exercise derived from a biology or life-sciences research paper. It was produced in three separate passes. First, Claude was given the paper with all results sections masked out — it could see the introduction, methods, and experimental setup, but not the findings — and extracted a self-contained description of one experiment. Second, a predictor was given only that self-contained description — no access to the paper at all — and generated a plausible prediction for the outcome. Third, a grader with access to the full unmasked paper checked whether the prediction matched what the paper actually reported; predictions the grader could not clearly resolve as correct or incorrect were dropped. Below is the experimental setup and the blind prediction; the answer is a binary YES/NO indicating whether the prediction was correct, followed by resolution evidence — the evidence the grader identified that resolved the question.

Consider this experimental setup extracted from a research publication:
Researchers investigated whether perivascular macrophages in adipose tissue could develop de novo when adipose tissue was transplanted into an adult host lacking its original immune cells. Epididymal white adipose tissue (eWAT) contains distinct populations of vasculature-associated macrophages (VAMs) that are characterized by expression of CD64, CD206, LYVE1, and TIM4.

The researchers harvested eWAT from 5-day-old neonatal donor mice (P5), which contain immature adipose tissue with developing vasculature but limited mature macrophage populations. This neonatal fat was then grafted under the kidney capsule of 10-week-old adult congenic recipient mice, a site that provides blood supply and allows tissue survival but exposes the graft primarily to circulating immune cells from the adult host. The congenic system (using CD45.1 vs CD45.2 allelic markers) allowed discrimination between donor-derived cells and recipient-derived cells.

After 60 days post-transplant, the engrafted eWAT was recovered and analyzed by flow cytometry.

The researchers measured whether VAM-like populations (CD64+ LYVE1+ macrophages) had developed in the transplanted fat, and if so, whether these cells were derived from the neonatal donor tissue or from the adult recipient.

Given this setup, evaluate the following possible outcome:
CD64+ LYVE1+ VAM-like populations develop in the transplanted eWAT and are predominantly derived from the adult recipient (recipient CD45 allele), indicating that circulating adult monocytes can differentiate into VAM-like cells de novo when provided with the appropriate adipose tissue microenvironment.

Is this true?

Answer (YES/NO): YES